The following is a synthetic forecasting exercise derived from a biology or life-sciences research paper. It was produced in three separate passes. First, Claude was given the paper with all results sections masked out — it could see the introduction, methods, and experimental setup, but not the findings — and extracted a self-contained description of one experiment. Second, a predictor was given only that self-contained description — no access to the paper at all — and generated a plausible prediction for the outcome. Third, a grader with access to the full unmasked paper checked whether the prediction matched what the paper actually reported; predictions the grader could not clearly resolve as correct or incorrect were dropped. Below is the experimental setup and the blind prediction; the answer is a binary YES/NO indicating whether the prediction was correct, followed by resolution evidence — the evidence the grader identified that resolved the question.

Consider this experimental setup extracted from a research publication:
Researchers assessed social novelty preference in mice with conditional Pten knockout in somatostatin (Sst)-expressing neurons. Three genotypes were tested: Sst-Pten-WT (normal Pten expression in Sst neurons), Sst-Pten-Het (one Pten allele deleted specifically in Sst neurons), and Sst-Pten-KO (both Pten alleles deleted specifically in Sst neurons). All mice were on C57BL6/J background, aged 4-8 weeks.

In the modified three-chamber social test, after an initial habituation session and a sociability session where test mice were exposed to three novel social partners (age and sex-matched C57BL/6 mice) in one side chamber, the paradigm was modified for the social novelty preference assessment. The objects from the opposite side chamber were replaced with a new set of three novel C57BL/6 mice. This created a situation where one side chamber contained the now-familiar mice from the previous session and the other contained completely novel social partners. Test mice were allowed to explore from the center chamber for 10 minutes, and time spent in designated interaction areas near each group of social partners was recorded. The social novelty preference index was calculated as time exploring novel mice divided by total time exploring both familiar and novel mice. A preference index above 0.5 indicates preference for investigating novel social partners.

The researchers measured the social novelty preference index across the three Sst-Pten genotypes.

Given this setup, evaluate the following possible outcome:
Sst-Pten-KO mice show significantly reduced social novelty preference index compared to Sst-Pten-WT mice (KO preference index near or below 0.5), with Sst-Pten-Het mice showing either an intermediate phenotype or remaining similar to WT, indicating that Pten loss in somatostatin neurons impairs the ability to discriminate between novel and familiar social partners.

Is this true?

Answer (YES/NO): NO